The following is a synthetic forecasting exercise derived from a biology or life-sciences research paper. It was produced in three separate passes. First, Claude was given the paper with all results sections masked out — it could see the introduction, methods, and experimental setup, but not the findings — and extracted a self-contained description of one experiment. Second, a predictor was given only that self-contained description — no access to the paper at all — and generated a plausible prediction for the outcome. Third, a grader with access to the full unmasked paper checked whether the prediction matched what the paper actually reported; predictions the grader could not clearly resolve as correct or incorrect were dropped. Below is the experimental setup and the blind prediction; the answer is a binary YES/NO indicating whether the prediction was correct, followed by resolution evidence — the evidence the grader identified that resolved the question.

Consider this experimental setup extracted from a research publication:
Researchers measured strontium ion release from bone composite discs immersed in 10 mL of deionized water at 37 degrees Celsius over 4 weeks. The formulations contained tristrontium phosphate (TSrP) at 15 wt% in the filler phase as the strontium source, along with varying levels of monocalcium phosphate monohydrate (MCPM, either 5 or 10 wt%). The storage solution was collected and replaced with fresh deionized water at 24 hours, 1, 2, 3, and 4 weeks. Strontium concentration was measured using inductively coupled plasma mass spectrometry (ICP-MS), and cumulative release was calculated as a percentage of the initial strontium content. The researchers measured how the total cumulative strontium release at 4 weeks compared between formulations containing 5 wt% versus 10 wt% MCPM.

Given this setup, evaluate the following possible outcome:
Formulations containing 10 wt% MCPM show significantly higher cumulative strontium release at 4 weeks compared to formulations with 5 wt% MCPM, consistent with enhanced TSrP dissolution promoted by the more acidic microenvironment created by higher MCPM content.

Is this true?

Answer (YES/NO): YES